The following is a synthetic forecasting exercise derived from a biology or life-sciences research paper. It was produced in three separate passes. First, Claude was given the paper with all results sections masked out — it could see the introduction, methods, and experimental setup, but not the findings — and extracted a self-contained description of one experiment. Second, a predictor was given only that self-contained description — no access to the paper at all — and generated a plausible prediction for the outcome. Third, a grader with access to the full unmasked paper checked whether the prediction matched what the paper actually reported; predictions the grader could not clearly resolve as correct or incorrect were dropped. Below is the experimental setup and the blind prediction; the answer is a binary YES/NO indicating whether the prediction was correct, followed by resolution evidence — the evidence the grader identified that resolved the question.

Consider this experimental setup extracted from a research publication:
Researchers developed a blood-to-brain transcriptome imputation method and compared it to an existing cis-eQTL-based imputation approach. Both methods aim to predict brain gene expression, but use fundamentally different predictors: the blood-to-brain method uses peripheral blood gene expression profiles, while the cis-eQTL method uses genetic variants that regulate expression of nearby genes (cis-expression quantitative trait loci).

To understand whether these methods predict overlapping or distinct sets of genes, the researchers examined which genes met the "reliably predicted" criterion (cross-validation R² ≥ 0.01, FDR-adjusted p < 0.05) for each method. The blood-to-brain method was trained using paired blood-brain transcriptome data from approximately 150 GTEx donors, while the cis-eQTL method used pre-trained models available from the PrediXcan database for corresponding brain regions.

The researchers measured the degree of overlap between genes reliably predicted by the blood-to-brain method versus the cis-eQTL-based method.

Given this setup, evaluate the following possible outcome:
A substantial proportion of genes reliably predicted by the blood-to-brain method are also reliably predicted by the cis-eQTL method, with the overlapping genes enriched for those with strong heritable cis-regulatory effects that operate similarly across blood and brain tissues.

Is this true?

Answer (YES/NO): NO